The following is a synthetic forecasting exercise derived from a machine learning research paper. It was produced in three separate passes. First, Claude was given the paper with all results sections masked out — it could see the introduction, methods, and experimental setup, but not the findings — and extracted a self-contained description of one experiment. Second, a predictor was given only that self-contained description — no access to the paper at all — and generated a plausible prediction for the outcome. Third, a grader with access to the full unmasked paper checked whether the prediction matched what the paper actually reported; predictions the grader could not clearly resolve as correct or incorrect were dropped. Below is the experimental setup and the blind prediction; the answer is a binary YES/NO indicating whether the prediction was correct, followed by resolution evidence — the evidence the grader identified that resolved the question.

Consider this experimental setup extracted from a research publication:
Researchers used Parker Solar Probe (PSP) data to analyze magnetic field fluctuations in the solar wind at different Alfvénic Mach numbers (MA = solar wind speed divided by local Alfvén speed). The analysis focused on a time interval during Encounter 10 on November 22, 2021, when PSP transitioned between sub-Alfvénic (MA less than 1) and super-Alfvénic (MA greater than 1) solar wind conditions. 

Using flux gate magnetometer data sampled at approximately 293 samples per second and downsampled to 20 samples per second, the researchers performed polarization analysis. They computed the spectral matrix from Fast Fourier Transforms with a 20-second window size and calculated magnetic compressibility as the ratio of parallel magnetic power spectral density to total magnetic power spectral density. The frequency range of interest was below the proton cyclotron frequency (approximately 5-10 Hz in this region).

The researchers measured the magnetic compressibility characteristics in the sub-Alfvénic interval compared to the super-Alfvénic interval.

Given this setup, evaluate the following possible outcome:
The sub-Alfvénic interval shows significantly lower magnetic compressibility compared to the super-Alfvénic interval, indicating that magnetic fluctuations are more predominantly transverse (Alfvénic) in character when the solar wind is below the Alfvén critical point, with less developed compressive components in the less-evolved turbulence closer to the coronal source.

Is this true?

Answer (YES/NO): YES